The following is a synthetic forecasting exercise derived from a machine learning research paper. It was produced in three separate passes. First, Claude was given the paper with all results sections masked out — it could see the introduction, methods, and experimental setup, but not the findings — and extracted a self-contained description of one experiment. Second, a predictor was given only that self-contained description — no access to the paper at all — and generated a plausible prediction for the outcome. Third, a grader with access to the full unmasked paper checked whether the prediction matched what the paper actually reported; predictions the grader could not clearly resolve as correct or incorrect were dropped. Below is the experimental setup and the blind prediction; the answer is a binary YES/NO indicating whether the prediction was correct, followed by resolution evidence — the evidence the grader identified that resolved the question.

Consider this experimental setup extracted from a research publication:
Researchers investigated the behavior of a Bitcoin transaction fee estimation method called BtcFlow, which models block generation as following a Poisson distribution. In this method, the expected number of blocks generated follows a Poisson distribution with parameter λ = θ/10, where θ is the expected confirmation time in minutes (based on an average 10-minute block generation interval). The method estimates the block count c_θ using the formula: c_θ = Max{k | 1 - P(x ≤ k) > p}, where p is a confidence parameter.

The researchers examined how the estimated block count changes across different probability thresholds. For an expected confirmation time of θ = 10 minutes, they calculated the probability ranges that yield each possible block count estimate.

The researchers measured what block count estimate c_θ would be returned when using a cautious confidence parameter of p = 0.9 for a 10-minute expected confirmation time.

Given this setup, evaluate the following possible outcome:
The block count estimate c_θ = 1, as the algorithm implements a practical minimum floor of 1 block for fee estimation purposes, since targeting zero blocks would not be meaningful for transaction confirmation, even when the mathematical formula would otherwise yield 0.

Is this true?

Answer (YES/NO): NO